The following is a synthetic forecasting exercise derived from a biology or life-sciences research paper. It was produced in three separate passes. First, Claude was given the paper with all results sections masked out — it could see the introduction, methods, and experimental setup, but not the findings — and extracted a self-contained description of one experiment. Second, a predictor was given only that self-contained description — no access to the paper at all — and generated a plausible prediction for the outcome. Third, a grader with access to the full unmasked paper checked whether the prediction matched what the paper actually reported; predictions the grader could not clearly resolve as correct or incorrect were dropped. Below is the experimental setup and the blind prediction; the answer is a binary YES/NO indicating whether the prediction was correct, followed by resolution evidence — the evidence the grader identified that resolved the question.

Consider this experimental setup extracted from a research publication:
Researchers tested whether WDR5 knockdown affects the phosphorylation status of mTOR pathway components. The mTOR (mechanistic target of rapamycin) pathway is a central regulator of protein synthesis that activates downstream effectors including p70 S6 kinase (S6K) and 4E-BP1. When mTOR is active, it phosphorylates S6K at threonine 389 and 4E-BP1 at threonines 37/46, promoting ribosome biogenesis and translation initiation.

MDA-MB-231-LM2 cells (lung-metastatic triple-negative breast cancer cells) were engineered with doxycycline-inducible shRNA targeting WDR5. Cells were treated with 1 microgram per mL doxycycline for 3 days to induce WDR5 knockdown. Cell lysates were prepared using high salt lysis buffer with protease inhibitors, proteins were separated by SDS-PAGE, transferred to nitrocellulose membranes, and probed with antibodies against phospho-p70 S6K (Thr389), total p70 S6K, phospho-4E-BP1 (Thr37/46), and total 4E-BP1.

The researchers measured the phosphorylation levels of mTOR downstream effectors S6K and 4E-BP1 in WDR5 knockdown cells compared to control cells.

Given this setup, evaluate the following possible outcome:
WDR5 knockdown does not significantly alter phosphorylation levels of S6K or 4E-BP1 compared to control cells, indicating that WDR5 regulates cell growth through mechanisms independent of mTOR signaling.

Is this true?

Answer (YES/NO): YES